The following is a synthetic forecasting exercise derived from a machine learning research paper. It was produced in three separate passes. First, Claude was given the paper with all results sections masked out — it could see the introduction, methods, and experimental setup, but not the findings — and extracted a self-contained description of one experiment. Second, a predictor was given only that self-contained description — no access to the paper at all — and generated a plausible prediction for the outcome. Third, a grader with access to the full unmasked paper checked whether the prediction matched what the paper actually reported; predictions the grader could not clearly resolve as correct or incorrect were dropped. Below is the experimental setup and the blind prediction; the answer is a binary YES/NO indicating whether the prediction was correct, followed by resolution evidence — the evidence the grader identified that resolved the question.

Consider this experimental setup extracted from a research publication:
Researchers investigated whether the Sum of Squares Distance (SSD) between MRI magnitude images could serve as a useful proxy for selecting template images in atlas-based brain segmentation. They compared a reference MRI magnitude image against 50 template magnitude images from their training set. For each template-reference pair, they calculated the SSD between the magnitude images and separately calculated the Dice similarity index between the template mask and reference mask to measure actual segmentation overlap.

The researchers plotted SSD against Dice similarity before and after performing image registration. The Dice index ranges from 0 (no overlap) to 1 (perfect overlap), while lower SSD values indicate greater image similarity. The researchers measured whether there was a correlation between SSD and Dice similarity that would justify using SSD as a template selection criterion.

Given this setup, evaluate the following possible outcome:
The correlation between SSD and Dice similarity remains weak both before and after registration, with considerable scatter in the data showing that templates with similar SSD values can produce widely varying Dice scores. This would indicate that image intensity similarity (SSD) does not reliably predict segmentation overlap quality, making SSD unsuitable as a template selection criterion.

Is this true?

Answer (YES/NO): NO